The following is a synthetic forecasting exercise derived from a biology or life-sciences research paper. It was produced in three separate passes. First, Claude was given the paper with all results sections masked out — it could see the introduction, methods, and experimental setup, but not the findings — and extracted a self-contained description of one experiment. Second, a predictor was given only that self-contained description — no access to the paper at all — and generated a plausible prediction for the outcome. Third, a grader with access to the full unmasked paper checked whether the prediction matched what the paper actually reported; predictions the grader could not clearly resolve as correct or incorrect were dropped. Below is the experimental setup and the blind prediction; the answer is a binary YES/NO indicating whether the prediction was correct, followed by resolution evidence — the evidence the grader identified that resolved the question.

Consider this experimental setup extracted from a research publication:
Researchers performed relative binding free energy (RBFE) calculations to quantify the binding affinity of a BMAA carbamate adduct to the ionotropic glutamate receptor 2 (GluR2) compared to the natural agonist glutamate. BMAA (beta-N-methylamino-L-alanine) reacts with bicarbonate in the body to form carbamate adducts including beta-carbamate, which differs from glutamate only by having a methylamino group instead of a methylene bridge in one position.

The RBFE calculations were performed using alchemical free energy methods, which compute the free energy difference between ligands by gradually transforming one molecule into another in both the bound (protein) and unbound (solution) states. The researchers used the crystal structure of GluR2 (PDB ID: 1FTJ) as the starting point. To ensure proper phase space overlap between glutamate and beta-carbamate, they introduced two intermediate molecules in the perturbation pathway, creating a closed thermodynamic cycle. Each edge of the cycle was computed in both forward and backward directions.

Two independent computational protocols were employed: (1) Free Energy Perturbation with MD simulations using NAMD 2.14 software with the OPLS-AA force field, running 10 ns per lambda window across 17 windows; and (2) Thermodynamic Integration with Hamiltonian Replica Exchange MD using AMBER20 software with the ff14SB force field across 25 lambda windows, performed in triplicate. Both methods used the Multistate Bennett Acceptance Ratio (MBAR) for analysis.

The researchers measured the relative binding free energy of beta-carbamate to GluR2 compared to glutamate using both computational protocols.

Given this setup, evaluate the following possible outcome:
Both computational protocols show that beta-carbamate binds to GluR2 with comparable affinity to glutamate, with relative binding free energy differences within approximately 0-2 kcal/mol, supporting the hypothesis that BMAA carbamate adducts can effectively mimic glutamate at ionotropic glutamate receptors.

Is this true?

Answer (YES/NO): NO